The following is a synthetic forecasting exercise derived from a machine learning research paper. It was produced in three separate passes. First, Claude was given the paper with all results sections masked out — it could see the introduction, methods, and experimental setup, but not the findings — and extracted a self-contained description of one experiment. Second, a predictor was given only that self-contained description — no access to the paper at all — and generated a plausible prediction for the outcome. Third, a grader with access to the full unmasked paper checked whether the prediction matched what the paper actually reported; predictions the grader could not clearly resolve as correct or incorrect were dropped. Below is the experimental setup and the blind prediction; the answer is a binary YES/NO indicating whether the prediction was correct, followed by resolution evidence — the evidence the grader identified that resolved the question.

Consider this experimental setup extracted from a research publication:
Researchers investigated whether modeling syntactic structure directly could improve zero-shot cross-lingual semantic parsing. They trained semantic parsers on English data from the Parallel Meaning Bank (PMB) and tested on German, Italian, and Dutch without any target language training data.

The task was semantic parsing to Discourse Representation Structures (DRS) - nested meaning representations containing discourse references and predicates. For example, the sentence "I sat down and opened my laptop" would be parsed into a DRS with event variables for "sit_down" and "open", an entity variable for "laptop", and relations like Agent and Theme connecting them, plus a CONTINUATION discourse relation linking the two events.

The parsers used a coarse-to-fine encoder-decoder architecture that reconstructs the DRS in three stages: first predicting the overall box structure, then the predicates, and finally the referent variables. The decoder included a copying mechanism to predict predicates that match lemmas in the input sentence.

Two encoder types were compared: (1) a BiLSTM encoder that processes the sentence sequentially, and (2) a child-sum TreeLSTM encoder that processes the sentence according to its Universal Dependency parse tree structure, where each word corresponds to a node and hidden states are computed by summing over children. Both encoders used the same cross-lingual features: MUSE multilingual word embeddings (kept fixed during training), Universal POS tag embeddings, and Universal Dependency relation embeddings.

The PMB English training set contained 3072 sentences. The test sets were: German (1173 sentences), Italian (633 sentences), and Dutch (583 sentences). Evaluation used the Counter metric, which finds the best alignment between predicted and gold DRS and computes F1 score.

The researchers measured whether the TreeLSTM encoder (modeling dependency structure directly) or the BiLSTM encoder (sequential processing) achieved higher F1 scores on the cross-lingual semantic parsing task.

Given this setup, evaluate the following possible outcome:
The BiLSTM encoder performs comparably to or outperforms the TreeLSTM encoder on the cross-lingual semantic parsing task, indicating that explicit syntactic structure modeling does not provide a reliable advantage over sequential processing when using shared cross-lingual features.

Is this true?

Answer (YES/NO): YES